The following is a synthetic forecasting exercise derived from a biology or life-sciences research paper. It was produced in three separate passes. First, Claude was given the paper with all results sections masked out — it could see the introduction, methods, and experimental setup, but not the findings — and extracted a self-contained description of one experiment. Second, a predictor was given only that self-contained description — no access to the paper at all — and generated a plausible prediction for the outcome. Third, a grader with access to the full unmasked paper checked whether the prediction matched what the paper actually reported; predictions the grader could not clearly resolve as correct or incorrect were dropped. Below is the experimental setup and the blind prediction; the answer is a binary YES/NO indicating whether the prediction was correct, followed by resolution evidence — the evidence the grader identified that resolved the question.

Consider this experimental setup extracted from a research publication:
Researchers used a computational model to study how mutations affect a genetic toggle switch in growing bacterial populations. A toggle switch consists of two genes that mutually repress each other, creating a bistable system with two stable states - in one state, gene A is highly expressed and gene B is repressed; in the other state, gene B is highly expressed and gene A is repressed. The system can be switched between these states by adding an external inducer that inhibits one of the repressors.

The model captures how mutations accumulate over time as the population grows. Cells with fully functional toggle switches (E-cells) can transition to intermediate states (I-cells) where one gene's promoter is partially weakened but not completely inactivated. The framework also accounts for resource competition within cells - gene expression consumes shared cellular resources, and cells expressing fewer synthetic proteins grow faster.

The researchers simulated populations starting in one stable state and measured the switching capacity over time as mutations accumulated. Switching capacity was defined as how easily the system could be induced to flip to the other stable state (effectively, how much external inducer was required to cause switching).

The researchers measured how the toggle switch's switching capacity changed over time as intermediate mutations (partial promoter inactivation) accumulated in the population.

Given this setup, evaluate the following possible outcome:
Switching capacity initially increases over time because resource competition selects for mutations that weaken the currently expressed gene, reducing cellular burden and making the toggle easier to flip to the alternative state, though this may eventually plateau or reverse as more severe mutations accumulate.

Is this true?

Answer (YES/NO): NO